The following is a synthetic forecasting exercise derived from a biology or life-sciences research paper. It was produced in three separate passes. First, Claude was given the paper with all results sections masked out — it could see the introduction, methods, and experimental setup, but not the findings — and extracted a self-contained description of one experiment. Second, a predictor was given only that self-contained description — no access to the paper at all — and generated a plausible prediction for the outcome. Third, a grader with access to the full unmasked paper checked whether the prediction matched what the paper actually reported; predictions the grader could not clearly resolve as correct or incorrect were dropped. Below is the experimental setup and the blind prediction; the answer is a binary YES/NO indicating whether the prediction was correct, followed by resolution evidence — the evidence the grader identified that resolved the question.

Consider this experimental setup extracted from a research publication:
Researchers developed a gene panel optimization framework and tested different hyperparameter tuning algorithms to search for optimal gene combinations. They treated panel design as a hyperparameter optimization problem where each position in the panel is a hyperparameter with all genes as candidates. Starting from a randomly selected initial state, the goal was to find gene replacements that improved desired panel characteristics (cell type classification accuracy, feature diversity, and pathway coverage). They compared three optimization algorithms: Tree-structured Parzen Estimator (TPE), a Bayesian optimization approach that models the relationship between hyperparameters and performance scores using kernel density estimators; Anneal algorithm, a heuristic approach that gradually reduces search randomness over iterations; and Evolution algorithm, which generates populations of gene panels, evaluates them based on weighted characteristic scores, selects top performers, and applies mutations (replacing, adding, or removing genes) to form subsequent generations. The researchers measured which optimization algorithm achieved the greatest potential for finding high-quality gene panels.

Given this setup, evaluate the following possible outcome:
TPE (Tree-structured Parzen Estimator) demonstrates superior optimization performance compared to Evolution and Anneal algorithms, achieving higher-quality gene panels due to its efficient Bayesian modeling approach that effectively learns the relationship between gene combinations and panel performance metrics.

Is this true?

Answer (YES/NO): NO